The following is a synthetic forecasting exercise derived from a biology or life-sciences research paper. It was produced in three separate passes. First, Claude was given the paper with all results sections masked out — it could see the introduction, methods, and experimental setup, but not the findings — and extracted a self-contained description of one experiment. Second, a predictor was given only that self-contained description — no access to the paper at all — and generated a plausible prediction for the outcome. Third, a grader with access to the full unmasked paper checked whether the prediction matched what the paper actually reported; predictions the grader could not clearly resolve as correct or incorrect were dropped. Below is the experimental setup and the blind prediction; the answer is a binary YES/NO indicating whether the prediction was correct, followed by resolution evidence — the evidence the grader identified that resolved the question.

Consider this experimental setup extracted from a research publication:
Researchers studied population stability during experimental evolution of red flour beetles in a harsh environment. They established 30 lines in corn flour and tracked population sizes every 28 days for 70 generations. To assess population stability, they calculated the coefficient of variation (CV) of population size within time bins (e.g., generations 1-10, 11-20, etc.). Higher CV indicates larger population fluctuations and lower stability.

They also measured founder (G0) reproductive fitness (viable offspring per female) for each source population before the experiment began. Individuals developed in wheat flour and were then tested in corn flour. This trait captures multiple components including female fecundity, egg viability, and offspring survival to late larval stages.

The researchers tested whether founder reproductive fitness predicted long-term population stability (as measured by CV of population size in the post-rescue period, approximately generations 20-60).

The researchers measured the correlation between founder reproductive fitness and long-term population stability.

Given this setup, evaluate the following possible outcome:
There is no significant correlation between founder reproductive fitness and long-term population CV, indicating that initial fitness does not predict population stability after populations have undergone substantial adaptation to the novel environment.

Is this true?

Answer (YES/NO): YES